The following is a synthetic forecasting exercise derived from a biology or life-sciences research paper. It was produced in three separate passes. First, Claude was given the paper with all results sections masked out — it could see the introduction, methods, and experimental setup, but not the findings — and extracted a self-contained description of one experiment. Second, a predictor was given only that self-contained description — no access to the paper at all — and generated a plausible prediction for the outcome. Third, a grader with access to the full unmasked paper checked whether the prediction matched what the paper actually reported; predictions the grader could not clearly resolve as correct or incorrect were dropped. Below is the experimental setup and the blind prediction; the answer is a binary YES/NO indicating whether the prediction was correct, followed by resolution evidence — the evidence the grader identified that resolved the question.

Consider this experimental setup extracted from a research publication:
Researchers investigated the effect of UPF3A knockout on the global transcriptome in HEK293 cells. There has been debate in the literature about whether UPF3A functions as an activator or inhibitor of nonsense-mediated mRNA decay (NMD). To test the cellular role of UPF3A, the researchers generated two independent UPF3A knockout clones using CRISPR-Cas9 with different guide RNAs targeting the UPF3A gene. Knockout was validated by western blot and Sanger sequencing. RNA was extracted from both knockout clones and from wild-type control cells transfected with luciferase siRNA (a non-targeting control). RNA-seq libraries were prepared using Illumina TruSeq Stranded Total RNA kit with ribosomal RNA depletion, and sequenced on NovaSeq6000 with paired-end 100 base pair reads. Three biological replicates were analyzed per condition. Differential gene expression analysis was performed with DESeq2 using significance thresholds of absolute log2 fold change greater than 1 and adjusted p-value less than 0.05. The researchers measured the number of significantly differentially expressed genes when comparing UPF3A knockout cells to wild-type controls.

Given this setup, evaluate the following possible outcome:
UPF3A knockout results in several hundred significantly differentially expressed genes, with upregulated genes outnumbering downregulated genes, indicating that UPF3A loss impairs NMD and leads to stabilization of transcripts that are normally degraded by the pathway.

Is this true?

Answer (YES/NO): NO